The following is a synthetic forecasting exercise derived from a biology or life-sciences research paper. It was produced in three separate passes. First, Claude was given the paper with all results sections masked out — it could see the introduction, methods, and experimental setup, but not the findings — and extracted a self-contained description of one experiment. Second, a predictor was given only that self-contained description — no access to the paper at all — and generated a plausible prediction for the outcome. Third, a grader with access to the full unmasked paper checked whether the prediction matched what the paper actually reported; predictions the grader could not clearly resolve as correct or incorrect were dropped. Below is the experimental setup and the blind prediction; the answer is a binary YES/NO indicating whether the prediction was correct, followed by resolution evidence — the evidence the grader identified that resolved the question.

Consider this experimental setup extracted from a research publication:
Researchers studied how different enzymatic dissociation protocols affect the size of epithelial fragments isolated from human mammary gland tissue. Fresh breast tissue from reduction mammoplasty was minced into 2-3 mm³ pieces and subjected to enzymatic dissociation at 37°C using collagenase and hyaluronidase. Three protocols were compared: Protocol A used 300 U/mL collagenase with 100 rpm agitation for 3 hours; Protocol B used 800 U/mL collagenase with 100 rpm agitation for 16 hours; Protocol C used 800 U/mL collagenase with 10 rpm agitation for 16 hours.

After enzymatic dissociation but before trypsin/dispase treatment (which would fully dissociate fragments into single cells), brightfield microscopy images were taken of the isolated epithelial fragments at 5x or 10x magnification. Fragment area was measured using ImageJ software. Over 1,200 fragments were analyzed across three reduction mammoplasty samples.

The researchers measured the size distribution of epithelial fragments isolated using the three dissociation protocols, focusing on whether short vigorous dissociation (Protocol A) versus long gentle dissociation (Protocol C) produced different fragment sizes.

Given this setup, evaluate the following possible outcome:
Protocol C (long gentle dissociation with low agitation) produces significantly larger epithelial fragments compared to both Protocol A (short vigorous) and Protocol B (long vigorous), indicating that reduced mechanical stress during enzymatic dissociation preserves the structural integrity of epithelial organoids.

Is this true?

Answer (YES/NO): NO